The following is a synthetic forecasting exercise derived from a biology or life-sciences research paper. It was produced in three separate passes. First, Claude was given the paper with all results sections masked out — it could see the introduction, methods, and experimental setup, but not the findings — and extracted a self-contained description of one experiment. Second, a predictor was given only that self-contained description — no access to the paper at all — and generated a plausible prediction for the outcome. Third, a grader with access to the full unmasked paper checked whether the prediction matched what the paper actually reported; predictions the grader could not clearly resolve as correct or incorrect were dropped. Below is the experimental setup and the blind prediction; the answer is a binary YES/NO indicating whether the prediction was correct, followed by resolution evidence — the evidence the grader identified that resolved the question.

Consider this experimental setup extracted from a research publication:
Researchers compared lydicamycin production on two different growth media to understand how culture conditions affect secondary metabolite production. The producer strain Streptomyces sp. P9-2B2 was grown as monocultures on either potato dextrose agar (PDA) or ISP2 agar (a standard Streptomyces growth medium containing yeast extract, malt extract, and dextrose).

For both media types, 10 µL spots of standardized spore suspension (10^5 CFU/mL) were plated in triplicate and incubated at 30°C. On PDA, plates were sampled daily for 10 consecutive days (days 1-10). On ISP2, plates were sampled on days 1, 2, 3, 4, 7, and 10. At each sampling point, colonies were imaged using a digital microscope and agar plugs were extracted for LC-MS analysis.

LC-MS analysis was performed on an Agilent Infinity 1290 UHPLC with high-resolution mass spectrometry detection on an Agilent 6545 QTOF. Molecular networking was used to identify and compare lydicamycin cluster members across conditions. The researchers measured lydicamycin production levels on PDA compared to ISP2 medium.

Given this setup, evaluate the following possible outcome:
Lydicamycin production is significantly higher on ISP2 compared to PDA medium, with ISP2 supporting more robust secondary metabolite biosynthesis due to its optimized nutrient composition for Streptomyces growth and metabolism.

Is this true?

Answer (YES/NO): NO